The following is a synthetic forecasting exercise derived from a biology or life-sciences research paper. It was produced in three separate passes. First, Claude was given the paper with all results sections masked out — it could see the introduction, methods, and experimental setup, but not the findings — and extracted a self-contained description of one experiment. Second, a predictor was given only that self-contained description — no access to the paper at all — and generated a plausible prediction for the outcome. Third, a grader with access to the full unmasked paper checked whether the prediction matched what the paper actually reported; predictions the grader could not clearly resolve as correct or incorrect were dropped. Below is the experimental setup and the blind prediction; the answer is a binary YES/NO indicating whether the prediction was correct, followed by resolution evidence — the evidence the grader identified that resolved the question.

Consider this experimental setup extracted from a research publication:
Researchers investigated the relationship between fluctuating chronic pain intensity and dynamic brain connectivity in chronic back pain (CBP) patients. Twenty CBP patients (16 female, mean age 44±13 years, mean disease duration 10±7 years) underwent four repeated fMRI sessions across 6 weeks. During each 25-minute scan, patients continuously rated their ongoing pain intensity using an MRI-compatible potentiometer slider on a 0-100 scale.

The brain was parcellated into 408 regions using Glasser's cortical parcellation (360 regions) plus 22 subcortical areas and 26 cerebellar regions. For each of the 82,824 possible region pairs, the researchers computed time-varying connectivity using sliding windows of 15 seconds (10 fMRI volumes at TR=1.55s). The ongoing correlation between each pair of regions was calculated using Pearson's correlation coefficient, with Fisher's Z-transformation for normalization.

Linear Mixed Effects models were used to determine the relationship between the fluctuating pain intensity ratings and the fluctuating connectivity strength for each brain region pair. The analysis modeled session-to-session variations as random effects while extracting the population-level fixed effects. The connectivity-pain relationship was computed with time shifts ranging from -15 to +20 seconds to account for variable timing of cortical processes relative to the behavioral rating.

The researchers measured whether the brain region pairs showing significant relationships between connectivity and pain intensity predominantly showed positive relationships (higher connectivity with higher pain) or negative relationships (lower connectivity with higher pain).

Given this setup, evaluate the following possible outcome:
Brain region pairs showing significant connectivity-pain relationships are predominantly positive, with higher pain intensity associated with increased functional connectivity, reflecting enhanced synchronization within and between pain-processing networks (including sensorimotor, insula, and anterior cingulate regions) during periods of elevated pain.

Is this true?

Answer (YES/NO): NO